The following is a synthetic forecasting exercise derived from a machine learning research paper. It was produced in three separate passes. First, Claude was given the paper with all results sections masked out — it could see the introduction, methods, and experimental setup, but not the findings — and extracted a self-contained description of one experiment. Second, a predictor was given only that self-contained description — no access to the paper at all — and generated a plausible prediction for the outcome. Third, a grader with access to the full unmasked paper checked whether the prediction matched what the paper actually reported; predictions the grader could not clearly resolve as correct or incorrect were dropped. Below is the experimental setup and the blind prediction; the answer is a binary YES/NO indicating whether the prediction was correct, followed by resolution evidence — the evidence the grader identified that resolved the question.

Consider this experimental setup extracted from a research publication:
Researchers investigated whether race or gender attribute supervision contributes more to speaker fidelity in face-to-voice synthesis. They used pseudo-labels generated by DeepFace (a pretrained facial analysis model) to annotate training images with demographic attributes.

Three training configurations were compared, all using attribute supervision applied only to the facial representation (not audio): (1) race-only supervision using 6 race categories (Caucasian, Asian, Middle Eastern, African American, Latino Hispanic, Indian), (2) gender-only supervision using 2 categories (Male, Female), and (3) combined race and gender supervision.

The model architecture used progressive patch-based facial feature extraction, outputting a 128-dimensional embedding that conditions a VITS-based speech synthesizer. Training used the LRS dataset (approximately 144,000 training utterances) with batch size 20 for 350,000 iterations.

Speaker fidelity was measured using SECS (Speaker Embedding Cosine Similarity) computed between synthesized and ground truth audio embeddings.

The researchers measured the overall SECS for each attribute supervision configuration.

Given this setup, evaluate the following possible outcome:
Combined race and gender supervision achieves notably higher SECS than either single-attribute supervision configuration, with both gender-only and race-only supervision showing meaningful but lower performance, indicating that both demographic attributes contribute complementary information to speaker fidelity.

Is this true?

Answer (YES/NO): YES